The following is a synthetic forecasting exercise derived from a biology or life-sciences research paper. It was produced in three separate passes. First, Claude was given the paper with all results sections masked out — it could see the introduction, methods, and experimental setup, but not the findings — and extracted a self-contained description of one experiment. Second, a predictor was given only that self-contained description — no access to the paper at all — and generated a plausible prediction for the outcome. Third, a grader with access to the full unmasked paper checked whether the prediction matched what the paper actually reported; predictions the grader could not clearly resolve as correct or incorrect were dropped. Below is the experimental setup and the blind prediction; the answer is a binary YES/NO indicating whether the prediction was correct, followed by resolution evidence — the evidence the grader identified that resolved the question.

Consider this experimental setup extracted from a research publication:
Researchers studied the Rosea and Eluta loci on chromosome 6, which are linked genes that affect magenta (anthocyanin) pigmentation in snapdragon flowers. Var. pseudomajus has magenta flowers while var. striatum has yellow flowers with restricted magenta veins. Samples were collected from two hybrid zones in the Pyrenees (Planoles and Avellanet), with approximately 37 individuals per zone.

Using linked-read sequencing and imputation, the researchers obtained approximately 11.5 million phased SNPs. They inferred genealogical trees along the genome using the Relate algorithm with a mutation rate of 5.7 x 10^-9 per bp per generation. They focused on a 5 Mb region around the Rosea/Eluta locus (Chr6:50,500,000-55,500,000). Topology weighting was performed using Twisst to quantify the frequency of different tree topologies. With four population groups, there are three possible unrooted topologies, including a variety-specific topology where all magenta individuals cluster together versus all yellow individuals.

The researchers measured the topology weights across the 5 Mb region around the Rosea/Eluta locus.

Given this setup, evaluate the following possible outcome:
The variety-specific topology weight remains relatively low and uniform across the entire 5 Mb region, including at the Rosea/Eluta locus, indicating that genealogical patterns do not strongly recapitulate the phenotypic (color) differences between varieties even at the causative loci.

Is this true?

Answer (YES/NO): NO